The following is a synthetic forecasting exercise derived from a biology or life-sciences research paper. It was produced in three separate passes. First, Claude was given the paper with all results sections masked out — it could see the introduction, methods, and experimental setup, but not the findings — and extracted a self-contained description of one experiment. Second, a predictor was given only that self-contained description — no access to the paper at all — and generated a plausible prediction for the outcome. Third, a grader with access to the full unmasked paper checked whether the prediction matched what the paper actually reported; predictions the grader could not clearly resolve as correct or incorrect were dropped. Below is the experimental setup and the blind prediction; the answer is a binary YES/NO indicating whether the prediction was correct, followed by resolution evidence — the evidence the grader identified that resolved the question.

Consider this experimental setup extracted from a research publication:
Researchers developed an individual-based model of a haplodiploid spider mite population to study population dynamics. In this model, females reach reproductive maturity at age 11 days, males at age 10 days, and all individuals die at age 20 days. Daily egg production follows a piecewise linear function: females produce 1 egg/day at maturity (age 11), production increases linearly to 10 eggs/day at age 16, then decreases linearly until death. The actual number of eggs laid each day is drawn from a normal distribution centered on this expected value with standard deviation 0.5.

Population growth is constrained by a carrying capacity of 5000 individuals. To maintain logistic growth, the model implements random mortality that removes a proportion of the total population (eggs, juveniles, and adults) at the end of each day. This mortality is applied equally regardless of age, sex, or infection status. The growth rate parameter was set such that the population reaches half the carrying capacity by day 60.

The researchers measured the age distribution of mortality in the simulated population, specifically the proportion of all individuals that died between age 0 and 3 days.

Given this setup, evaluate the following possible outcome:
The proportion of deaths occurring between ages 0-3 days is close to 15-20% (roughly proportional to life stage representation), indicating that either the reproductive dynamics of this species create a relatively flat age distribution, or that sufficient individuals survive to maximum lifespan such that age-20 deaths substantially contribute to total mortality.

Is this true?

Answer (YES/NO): NO